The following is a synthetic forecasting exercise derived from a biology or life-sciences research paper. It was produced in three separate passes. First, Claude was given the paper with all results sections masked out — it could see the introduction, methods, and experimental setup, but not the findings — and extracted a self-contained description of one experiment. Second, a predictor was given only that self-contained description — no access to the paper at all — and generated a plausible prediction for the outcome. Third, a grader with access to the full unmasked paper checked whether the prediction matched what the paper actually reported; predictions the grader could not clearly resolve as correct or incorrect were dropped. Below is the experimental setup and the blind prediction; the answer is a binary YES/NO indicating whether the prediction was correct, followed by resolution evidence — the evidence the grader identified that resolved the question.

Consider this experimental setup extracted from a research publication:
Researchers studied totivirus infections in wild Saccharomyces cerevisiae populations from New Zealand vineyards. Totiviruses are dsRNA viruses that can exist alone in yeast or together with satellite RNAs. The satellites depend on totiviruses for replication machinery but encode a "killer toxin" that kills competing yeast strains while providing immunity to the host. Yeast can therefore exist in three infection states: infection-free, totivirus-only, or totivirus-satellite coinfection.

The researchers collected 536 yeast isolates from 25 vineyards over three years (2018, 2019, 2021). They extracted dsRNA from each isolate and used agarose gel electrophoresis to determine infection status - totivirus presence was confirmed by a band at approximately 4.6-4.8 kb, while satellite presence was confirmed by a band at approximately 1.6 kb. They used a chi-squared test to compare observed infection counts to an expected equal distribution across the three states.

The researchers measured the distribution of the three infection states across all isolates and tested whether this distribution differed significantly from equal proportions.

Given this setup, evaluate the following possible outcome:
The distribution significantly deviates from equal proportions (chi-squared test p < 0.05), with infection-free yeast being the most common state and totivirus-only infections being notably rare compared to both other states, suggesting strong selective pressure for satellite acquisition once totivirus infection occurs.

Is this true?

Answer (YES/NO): NO